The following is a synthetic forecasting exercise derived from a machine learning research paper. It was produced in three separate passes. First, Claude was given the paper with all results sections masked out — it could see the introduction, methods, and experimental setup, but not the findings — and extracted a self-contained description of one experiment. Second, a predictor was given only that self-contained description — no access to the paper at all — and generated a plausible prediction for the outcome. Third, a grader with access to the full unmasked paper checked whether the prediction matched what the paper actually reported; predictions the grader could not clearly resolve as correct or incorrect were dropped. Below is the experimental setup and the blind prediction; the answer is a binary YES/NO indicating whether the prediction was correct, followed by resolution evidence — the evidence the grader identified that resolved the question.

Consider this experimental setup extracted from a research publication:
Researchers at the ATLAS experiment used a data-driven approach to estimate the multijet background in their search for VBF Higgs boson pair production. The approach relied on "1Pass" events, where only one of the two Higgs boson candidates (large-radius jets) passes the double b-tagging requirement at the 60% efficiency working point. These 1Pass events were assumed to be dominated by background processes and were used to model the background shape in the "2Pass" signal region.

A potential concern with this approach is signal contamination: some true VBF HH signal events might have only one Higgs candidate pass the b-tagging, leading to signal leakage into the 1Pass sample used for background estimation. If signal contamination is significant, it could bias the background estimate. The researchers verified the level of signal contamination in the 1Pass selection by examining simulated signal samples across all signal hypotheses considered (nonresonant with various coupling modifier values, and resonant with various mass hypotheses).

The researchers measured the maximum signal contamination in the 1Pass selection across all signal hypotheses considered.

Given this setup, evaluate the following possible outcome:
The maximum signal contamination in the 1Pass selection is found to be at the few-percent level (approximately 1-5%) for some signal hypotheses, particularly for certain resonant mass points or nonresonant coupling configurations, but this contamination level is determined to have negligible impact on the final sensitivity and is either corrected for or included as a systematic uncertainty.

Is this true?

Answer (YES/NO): NO